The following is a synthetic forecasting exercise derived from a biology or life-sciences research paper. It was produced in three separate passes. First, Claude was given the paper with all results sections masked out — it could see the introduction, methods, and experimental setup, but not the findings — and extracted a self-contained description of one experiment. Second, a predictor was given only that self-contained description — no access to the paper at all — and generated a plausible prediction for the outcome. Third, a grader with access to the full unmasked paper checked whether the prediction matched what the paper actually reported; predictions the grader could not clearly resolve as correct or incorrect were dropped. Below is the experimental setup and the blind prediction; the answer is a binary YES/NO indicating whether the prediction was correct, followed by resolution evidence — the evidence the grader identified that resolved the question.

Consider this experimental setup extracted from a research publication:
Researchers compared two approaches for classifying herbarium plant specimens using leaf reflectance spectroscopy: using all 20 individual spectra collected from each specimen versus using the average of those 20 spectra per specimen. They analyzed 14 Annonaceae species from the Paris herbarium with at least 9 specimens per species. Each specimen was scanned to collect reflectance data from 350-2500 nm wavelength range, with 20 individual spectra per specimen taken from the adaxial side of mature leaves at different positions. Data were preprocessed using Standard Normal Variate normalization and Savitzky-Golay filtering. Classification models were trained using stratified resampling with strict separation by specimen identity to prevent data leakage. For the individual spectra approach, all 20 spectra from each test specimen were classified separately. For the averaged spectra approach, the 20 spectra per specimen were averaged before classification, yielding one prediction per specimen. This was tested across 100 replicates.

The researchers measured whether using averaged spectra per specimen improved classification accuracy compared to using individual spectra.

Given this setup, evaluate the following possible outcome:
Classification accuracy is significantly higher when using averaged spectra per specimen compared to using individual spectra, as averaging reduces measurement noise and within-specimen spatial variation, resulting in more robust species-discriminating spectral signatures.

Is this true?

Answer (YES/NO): YES